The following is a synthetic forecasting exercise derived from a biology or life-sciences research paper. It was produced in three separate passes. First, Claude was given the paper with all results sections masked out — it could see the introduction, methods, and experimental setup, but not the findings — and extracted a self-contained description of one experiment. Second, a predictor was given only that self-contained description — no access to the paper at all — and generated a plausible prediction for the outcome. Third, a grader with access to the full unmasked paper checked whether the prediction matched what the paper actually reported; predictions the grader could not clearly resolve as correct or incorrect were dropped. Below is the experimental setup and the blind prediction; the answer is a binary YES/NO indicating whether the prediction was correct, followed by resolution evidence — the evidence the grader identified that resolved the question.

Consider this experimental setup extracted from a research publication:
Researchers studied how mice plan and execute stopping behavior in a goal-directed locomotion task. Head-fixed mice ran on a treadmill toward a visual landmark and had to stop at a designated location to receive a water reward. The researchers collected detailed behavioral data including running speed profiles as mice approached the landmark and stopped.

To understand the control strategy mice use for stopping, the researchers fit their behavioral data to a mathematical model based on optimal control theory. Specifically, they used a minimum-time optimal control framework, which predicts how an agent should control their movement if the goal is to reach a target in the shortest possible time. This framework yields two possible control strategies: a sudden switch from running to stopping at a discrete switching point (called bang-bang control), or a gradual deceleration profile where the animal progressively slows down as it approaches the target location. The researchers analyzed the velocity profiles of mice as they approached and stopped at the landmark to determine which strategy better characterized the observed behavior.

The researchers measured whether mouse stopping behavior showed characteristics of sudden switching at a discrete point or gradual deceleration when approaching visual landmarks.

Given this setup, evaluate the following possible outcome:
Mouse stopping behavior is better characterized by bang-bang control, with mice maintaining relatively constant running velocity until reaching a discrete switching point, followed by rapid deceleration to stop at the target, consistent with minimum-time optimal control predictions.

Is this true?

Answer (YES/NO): YES